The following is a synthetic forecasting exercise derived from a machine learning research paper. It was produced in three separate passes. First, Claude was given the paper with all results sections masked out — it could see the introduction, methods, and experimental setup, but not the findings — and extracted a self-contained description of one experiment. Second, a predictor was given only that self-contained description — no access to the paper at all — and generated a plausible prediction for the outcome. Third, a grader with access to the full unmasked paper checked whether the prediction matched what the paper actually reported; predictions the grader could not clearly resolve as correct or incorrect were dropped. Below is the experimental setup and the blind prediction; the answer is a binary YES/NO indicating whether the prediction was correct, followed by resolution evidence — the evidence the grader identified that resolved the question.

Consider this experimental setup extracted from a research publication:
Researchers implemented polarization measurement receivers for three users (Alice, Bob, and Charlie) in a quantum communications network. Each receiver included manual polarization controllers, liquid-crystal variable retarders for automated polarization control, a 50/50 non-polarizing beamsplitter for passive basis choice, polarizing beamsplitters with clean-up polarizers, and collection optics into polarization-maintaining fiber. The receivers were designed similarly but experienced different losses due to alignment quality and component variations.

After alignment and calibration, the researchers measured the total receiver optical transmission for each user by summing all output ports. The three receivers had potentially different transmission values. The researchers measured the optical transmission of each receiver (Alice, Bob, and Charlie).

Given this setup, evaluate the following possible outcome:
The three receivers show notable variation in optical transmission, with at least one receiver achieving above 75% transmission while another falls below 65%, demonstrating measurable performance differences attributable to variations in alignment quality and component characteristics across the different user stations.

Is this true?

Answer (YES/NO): NO